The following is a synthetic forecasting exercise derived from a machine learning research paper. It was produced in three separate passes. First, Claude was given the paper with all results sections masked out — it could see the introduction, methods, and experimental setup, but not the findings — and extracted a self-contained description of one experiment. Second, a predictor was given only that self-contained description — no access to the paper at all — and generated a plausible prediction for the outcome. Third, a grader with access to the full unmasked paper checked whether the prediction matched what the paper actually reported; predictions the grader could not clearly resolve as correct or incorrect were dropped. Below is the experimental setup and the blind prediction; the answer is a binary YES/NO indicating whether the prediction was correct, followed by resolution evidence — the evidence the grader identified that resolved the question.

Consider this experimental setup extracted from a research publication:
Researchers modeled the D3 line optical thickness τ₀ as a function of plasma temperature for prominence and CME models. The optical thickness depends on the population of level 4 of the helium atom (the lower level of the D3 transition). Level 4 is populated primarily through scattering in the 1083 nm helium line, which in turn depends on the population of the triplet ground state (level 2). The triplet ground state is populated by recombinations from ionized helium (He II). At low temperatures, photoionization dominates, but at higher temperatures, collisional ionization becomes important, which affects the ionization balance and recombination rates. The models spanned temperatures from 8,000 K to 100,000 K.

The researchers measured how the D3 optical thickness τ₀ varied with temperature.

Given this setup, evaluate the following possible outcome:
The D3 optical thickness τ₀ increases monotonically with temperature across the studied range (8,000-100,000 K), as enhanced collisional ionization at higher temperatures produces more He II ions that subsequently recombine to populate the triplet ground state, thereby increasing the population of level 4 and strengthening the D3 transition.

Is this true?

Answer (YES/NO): NO